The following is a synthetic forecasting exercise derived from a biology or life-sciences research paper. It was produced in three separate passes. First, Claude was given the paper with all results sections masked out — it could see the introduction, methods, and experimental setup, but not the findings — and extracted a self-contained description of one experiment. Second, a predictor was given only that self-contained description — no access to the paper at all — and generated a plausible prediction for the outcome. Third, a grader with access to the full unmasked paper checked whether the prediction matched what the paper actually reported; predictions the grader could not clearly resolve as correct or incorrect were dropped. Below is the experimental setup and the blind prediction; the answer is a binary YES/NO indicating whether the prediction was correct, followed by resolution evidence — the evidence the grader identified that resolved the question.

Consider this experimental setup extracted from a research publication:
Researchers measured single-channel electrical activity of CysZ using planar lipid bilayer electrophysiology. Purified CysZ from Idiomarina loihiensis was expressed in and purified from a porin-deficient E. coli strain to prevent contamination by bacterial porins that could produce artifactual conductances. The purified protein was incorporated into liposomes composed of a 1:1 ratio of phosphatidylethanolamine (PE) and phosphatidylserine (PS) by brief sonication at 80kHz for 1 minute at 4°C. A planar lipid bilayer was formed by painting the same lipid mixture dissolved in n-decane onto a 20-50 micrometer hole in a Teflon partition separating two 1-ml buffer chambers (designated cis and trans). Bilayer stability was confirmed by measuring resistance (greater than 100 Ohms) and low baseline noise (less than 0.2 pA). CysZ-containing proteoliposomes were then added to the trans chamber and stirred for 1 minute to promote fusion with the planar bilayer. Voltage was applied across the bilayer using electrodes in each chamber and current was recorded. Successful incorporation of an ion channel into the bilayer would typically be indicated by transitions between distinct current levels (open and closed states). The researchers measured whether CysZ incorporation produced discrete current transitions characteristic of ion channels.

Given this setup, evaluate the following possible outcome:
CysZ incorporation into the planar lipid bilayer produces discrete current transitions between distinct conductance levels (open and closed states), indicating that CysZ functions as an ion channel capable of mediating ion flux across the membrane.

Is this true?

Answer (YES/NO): YES